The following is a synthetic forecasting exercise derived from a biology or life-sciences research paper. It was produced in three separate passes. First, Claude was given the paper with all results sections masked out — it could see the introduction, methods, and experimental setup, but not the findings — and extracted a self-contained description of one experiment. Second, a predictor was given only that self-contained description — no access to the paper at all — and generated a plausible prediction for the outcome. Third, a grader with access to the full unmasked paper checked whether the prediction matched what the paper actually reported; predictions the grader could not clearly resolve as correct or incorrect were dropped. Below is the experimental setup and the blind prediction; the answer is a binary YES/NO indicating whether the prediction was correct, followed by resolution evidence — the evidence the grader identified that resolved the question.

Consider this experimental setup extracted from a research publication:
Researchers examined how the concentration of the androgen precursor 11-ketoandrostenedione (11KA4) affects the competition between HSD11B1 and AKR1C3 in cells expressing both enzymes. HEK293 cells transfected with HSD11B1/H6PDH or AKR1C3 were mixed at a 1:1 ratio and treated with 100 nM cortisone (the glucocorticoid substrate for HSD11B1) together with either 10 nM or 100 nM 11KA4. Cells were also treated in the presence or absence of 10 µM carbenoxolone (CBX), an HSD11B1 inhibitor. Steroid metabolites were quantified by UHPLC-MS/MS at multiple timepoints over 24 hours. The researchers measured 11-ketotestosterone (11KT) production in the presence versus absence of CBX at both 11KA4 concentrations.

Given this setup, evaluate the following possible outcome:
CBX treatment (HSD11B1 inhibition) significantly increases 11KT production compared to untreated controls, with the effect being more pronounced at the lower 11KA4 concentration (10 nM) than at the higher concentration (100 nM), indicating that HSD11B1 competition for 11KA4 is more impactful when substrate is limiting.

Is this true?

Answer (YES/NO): YES